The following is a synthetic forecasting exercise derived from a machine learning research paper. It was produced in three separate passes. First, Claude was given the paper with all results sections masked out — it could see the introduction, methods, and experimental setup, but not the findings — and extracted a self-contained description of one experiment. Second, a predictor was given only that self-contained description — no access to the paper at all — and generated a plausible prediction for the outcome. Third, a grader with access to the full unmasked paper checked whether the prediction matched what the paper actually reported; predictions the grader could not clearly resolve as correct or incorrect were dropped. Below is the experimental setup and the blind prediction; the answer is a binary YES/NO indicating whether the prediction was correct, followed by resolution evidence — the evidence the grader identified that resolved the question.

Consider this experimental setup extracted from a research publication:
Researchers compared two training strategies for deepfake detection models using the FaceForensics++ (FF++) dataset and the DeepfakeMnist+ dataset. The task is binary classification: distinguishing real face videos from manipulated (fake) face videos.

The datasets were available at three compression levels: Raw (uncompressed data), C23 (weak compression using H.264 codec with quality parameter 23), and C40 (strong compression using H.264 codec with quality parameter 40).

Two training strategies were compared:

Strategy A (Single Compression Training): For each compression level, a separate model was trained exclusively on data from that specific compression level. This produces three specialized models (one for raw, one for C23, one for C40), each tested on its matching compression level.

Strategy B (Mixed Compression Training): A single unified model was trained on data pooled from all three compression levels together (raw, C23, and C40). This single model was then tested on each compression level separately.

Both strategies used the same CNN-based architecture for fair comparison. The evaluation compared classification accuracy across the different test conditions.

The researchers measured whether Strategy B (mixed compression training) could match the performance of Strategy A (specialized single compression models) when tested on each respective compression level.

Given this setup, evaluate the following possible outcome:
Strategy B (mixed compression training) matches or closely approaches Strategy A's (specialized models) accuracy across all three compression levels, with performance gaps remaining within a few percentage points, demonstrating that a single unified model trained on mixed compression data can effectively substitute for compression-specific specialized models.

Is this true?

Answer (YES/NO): NO